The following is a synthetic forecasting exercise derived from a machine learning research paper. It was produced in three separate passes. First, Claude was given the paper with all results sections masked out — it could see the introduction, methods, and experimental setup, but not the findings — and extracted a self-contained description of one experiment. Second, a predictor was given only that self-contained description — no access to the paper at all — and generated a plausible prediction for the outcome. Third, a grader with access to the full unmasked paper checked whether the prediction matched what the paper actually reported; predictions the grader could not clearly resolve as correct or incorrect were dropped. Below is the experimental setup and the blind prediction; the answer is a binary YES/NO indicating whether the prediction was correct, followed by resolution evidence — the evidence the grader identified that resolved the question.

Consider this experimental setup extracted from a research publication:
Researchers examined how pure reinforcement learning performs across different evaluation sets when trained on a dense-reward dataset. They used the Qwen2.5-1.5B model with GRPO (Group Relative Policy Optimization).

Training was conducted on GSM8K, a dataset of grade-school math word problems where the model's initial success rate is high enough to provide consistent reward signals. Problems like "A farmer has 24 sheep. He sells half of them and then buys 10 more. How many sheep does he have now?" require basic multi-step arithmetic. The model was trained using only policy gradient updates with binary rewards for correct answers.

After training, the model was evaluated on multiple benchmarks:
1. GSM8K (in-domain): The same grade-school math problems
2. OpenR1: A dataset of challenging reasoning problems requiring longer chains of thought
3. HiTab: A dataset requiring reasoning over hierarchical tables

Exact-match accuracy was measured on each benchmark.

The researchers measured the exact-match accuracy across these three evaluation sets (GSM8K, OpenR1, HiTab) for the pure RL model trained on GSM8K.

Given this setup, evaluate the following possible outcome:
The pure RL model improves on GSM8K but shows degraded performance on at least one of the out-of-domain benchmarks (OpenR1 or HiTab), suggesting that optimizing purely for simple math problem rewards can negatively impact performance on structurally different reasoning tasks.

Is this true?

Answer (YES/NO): NO